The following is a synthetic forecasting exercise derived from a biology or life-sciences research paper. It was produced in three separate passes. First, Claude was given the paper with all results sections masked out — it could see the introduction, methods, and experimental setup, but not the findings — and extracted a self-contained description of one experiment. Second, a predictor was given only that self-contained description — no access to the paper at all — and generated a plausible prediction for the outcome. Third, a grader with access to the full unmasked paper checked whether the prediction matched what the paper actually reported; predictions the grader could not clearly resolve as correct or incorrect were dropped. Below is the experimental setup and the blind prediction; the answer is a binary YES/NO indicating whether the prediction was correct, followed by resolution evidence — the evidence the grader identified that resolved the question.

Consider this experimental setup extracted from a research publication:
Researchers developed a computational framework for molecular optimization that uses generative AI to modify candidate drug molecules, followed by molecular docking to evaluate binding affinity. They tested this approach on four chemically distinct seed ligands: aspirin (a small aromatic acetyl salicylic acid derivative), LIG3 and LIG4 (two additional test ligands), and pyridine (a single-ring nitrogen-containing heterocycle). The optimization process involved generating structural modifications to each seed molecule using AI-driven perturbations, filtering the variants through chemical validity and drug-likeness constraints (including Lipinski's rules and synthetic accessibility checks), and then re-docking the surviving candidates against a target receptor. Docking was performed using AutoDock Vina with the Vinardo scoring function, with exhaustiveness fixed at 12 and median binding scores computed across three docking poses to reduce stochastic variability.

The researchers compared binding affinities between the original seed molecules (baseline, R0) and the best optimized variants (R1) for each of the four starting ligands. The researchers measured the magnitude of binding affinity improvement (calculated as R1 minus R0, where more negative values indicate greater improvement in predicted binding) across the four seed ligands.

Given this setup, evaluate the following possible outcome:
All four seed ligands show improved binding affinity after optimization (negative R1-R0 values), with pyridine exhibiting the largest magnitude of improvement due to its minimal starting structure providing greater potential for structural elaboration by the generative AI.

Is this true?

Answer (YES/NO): NO